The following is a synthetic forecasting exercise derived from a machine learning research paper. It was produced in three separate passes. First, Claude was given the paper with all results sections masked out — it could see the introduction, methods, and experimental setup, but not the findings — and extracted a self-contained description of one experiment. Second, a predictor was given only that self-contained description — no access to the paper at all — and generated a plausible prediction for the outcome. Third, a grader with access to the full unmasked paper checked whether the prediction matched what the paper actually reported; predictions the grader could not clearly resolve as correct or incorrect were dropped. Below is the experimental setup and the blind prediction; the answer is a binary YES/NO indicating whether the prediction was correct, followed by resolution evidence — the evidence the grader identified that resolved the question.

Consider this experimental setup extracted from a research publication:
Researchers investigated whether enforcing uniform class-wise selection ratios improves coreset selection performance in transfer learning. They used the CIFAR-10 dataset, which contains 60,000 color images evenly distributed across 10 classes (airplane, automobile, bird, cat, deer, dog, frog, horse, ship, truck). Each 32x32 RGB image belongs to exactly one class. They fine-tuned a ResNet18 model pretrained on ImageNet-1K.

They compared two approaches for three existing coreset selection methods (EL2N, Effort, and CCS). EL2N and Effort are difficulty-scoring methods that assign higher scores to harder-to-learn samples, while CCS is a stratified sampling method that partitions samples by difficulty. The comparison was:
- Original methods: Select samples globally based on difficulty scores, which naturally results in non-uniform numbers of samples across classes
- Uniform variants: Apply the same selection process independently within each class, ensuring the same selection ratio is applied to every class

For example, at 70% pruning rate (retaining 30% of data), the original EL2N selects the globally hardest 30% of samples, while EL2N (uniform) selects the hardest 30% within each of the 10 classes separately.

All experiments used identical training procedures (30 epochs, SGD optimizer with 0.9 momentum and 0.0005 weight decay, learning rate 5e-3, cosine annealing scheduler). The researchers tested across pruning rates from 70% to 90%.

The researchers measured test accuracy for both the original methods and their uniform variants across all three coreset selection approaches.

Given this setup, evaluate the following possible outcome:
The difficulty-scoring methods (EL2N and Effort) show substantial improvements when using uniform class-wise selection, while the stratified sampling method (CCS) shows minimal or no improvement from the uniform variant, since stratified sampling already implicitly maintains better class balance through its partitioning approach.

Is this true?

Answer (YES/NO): NO